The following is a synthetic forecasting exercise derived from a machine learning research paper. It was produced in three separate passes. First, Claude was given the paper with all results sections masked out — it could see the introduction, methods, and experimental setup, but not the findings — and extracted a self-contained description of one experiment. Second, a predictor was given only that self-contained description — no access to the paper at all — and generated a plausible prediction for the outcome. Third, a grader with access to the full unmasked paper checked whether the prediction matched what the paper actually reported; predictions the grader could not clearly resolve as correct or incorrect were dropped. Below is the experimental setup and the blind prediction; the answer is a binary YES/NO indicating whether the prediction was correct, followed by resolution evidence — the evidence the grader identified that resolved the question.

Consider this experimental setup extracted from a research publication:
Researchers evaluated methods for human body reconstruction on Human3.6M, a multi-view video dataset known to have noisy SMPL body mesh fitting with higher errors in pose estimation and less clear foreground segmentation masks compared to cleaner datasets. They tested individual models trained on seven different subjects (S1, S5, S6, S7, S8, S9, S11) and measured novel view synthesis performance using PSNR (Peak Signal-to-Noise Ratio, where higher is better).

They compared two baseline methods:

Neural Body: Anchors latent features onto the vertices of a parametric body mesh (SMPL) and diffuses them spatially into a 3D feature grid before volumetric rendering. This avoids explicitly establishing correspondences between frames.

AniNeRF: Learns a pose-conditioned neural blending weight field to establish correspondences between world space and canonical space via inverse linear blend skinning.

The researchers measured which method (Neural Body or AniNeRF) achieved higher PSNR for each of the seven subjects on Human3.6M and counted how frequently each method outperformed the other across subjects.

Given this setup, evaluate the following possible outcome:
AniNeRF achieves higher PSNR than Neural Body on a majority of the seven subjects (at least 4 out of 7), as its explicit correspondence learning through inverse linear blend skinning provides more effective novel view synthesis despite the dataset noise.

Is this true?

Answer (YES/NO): YES